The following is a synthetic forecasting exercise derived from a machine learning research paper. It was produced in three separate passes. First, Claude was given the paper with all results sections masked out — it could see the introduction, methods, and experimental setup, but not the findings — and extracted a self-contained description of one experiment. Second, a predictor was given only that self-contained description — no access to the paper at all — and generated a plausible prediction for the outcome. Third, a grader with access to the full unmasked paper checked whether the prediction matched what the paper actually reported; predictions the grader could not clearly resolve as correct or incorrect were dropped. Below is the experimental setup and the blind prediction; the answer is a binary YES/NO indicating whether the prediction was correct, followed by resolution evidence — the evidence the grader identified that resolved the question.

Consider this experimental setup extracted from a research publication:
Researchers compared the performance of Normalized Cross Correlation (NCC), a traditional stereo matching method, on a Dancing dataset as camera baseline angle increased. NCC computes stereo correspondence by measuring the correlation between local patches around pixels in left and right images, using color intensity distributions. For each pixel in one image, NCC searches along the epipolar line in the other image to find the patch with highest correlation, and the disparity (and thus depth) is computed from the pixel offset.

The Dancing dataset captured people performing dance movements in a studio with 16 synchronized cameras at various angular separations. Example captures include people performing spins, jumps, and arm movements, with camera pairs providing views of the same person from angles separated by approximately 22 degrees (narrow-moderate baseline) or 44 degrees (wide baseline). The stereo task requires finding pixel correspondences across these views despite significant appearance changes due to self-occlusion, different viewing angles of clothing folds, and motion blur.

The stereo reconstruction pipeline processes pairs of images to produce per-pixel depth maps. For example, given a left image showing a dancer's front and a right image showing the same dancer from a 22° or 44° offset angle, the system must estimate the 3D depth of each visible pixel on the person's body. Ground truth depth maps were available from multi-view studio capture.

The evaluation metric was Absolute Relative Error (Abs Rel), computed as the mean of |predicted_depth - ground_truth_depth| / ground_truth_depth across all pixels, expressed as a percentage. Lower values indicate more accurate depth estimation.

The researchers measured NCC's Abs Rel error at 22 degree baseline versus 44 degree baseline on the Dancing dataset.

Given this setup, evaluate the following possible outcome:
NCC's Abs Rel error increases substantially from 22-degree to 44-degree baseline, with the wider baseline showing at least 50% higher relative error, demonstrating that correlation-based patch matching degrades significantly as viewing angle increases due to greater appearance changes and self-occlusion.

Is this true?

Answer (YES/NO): NO